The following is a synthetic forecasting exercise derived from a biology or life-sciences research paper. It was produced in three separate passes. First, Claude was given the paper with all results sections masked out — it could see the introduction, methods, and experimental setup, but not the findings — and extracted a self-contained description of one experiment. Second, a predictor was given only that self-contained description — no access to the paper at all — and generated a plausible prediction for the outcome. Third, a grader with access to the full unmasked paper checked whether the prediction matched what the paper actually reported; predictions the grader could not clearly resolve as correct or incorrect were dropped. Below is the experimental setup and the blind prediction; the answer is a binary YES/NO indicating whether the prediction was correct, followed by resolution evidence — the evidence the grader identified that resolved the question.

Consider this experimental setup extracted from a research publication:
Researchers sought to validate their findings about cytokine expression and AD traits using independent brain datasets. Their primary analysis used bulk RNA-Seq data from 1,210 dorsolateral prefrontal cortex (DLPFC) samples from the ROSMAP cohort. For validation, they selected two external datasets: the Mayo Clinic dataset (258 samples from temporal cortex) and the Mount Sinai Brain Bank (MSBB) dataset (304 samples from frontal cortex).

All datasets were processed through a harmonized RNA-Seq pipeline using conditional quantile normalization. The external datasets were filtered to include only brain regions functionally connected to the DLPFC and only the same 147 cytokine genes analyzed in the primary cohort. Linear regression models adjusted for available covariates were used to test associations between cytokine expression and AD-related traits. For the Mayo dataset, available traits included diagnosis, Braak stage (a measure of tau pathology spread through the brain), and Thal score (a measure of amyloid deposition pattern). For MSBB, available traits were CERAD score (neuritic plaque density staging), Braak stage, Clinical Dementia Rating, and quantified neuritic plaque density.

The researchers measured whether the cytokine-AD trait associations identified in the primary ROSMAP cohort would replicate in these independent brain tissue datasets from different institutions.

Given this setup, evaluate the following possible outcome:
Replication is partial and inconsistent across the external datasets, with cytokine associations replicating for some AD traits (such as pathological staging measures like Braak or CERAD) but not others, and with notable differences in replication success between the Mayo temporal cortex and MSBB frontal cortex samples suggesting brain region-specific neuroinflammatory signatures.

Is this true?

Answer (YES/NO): YES